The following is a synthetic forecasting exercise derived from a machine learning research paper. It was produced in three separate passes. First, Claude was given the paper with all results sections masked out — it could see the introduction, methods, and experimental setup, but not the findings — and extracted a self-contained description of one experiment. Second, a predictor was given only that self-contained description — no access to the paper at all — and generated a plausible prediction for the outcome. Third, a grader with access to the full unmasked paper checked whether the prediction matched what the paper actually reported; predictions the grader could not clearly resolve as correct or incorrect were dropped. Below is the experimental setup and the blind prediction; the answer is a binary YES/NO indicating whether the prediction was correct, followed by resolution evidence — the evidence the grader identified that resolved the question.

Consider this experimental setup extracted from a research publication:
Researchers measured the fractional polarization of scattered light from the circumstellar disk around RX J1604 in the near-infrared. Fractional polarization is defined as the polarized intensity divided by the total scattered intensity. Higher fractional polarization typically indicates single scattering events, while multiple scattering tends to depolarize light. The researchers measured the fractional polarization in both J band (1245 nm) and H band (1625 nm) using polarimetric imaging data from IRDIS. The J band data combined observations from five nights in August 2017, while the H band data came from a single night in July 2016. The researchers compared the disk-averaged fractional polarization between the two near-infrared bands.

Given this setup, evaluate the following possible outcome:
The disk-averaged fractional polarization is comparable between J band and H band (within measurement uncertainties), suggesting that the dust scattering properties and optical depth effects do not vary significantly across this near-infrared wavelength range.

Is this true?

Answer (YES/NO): NO